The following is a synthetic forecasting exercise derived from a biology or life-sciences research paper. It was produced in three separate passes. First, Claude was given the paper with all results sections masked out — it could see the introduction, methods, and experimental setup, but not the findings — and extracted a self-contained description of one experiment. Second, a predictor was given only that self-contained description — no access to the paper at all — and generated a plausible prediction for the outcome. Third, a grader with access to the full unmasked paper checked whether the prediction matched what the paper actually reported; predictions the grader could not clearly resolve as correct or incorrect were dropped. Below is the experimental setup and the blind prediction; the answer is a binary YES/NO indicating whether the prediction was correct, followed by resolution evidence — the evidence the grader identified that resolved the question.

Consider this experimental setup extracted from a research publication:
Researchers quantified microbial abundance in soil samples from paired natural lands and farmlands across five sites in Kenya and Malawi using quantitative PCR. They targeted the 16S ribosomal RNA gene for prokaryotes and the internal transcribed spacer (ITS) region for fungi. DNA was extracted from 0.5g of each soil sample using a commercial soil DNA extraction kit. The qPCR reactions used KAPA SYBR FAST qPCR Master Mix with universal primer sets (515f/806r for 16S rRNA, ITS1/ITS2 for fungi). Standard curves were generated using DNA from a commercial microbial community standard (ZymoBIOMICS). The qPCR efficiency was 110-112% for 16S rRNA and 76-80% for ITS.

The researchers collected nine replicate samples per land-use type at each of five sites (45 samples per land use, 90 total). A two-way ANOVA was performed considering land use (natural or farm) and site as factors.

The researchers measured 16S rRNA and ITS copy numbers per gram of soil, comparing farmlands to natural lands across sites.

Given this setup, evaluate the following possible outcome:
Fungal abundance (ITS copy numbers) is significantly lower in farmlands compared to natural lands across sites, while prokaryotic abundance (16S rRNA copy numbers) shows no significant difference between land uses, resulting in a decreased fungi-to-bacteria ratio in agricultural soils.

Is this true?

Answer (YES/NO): NO